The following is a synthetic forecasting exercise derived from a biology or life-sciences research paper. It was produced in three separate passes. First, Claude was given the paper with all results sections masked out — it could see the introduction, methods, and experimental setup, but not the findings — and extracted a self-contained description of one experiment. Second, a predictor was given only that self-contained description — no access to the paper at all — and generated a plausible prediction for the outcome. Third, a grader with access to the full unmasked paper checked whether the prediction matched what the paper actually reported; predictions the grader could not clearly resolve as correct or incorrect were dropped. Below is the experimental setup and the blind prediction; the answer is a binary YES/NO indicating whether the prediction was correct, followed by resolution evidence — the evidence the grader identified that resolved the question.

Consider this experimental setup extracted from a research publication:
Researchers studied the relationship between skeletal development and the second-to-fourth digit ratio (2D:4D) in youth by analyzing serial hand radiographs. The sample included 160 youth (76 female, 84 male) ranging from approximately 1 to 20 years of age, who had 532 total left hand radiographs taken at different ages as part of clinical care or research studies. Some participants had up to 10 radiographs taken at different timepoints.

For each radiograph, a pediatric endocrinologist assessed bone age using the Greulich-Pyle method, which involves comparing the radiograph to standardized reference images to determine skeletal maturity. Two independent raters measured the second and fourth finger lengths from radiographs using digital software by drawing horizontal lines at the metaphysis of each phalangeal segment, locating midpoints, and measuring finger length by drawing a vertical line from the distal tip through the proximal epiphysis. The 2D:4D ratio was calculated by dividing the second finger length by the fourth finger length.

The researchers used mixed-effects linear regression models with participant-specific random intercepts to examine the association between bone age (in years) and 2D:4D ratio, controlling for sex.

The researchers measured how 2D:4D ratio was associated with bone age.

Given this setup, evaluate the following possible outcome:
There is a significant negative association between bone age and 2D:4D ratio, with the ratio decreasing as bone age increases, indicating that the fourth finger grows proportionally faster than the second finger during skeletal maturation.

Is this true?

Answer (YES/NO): NO